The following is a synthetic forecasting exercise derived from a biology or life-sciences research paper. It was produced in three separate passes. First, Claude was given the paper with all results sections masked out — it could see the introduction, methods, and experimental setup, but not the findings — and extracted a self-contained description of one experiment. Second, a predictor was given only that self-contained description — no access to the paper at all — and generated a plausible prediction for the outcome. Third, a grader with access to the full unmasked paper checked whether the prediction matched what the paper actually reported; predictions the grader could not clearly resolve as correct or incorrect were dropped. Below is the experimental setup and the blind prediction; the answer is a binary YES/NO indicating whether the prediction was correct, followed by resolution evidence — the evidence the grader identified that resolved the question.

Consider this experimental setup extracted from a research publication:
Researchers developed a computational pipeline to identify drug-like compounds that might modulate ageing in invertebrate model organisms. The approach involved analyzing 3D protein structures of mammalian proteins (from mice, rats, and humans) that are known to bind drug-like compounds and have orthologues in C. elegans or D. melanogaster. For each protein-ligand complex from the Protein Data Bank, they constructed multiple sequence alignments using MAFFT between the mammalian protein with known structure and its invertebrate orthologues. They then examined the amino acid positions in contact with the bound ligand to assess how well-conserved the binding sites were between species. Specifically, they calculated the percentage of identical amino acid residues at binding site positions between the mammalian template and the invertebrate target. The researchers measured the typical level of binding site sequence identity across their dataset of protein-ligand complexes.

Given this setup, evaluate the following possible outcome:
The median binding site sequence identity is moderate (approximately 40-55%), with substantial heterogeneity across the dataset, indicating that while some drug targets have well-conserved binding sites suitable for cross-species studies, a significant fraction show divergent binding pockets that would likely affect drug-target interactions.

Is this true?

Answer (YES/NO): NO